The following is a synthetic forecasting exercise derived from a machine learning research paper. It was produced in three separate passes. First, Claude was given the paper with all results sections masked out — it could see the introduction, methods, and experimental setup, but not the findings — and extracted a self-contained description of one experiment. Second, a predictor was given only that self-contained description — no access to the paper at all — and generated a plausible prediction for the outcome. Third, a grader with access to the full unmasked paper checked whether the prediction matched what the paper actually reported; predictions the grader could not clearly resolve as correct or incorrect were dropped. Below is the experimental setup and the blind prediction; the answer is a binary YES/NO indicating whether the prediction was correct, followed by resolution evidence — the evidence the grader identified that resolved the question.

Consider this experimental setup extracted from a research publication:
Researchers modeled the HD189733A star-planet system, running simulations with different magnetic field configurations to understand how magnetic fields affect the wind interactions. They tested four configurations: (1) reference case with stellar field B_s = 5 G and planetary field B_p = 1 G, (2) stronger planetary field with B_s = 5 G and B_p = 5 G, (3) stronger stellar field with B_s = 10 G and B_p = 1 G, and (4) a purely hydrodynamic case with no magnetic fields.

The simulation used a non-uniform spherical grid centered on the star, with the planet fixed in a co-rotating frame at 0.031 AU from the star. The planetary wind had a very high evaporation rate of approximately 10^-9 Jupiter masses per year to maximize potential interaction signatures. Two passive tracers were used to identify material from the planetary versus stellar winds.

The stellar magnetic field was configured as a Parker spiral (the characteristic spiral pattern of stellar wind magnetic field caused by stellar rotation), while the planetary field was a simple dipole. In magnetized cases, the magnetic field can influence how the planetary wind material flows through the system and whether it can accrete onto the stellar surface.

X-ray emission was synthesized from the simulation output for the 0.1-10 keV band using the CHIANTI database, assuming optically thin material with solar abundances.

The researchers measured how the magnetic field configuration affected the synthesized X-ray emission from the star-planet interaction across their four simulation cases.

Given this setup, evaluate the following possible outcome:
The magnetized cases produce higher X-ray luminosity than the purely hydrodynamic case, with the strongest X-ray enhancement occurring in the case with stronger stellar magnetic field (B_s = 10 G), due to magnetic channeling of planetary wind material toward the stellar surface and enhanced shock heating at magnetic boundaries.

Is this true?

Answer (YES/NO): NO